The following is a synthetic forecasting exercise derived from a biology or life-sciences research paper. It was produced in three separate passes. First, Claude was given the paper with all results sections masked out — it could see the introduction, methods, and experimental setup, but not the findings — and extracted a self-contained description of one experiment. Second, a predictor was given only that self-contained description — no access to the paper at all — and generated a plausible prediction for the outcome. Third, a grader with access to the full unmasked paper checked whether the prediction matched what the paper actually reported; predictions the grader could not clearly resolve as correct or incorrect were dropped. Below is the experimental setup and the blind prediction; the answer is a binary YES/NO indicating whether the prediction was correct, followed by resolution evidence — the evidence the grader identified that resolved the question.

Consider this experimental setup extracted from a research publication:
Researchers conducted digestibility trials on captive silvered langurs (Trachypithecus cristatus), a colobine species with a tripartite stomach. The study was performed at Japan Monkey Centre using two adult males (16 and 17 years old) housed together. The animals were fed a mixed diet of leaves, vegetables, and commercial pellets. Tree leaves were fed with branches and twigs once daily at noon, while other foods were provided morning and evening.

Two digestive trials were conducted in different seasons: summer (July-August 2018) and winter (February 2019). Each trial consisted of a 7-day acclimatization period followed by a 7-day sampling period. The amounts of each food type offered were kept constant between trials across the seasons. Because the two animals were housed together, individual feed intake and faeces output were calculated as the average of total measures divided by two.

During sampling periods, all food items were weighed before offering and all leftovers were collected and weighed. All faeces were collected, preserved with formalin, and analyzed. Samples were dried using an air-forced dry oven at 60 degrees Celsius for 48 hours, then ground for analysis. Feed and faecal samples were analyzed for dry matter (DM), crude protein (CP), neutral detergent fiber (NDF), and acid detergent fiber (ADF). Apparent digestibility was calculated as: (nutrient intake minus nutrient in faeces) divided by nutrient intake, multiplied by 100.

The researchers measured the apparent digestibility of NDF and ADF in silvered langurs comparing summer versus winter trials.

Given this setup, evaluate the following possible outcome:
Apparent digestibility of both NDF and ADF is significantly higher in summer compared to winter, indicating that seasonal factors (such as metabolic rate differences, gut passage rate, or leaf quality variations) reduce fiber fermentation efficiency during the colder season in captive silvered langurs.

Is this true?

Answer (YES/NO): NO